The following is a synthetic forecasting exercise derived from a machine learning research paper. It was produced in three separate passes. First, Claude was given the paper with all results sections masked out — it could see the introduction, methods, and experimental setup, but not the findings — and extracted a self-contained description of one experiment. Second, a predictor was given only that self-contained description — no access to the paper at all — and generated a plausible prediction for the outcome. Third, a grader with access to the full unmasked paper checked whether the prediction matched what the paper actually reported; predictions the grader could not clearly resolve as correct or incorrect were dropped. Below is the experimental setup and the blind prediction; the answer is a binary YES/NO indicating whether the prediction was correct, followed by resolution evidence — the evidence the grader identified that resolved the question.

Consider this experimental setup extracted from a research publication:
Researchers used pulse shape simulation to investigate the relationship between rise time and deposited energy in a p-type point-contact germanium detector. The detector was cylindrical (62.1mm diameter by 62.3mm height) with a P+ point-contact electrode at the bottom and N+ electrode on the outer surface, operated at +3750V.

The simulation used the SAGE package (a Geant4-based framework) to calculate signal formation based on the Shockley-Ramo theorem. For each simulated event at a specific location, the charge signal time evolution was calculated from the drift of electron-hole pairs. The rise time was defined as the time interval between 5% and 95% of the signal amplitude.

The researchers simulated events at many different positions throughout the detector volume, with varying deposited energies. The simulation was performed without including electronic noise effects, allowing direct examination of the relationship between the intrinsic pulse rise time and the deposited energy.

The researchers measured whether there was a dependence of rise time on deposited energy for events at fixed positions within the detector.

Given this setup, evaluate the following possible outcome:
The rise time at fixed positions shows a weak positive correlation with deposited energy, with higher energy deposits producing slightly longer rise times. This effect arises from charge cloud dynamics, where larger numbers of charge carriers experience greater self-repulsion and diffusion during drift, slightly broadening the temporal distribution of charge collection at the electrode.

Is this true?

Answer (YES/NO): NO